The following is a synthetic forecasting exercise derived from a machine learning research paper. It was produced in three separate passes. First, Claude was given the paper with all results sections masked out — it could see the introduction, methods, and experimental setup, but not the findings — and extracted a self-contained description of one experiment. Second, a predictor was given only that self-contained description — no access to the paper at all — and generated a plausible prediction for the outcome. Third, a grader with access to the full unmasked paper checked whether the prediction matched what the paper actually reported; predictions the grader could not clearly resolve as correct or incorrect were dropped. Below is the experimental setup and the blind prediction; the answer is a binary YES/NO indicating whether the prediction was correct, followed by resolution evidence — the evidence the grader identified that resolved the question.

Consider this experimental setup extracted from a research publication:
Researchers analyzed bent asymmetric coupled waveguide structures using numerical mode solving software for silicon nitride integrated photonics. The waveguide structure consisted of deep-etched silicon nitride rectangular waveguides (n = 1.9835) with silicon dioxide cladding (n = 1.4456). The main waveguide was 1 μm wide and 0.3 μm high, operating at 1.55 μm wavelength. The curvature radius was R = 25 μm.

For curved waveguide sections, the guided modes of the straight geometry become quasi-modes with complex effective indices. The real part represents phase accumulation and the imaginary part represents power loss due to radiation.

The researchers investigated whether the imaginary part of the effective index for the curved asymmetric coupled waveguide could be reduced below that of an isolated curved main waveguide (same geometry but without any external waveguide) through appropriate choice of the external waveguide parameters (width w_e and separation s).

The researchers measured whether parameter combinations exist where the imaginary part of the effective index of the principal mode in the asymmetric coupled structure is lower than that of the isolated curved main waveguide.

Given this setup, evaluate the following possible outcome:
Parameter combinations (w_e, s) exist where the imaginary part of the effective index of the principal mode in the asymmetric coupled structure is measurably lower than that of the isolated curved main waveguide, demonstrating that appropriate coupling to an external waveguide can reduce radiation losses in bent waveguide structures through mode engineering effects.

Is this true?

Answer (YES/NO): YES